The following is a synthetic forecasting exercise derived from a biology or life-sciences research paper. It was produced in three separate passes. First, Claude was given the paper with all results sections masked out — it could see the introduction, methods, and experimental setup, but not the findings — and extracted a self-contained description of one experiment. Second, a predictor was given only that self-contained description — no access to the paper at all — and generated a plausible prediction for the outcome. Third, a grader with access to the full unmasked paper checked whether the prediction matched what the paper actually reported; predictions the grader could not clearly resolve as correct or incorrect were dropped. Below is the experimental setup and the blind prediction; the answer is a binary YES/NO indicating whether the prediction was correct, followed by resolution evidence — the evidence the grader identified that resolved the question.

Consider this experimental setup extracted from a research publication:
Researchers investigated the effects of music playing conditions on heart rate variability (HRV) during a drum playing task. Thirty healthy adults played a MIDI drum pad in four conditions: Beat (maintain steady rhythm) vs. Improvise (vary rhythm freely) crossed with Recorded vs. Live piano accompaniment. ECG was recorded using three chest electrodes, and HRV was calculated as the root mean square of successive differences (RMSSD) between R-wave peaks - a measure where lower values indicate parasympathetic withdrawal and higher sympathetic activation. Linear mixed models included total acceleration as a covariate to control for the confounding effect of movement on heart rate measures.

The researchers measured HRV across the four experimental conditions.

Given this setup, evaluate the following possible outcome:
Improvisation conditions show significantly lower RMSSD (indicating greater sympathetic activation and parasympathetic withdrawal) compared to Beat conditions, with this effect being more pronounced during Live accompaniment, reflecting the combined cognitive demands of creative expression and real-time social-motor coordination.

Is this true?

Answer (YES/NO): NO